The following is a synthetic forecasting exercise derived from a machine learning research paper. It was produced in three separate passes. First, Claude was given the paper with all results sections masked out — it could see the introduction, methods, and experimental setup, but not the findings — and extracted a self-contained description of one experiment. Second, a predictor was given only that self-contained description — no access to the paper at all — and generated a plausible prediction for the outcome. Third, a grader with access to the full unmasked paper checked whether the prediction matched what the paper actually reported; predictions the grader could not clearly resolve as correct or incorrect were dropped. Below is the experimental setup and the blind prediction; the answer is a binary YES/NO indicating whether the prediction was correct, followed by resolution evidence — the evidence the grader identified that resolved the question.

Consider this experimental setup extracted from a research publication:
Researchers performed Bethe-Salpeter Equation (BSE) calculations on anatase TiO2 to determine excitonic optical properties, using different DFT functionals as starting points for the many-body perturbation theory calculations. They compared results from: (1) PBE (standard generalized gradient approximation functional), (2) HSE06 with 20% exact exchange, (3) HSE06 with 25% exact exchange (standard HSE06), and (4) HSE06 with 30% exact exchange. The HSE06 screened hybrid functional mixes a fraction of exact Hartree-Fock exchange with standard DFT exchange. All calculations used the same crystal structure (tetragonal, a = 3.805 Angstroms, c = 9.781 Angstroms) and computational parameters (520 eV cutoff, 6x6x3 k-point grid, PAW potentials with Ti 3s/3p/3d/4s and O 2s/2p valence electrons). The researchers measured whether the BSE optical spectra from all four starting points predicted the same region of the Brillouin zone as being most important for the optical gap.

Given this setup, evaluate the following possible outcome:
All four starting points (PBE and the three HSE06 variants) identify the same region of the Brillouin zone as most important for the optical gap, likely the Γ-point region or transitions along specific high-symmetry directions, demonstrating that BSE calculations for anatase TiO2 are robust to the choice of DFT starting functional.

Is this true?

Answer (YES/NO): YES